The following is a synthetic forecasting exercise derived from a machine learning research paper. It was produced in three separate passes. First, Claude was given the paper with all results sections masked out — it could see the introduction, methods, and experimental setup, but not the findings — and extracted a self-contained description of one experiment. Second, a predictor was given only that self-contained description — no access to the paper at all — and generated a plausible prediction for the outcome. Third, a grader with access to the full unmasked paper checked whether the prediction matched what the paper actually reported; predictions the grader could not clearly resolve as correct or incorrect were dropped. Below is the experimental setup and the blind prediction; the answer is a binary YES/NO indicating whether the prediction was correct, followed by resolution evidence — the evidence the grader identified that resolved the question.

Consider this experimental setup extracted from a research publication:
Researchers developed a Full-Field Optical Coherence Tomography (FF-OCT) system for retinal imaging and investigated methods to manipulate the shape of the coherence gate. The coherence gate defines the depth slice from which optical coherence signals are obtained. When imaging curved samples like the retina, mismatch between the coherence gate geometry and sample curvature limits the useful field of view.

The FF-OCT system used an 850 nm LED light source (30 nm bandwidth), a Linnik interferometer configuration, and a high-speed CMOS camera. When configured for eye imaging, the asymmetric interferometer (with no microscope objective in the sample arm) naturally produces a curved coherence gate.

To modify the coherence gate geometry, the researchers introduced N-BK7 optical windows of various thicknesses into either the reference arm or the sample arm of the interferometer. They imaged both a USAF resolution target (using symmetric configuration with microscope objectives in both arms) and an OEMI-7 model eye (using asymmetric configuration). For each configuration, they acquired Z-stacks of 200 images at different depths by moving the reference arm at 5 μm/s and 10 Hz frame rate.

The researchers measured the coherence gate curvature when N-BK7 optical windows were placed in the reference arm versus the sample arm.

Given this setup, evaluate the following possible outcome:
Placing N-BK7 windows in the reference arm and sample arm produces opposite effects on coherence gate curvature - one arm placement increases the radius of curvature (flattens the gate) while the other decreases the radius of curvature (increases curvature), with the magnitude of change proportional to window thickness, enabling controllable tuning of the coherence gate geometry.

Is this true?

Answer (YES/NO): YES